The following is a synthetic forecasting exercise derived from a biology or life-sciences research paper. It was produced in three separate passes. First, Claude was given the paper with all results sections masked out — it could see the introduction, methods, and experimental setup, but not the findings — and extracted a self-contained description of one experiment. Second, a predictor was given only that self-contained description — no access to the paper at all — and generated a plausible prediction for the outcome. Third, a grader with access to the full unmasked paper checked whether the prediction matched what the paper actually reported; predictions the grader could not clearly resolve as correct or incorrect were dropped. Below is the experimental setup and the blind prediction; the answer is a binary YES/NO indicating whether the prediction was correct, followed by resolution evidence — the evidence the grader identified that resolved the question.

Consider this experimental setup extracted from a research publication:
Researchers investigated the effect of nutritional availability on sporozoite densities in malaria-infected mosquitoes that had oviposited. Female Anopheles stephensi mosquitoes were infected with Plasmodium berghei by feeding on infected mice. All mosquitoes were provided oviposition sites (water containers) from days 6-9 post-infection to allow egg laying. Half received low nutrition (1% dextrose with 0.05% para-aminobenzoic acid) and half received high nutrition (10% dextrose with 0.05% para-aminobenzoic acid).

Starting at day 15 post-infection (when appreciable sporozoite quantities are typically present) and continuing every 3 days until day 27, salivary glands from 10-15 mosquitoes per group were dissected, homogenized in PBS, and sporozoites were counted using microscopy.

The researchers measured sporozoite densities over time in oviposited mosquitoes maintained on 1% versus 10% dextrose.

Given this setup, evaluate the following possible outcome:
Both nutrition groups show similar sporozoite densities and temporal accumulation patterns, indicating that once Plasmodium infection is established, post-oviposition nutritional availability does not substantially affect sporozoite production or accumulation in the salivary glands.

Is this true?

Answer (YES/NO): NO